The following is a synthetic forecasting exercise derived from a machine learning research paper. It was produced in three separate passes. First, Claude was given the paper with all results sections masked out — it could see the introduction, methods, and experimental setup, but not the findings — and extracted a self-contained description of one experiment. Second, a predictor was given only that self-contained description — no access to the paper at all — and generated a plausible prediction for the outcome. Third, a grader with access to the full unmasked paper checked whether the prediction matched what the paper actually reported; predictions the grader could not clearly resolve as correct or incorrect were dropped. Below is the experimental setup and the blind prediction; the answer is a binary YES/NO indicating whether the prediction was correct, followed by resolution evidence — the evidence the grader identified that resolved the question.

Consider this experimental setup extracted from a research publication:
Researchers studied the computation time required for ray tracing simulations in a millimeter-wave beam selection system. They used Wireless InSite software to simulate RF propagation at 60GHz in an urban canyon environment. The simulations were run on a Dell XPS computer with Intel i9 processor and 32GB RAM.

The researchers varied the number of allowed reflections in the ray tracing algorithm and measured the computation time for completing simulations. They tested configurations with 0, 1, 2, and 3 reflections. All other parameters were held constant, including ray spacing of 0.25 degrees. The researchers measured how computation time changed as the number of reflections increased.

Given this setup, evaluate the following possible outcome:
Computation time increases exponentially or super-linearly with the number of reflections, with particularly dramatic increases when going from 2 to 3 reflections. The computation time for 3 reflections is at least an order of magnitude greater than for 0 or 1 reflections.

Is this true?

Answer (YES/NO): NO